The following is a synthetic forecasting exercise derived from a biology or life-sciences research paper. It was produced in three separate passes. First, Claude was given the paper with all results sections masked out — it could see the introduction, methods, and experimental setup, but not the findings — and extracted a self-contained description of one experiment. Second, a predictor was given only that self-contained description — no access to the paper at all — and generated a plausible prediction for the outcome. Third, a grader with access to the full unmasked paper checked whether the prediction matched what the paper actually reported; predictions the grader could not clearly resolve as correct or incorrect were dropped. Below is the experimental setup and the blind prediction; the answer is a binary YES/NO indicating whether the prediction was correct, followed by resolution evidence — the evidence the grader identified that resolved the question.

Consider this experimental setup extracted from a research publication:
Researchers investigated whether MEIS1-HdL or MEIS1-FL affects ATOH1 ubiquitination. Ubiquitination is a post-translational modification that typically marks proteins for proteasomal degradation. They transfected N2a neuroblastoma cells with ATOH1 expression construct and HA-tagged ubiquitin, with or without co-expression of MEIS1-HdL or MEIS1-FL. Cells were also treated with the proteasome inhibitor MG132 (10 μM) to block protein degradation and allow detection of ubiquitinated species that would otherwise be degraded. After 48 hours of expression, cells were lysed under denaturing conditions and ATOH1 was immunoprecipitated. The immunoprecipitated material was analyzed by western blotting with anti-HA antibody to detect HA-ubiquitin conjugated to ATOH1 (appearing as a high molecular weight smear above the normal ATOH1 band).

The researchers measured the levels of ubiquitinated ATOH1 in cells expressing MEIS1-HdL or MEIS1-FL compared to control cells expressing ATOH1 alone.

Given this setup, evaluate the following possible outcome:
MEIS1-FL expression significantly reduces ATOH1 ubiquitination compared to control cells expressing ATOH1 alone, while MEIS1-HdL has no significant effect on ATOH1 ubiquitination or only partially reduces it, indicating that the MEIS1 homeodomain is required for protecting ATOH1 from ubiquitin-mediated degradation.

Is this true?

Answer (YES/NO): NO